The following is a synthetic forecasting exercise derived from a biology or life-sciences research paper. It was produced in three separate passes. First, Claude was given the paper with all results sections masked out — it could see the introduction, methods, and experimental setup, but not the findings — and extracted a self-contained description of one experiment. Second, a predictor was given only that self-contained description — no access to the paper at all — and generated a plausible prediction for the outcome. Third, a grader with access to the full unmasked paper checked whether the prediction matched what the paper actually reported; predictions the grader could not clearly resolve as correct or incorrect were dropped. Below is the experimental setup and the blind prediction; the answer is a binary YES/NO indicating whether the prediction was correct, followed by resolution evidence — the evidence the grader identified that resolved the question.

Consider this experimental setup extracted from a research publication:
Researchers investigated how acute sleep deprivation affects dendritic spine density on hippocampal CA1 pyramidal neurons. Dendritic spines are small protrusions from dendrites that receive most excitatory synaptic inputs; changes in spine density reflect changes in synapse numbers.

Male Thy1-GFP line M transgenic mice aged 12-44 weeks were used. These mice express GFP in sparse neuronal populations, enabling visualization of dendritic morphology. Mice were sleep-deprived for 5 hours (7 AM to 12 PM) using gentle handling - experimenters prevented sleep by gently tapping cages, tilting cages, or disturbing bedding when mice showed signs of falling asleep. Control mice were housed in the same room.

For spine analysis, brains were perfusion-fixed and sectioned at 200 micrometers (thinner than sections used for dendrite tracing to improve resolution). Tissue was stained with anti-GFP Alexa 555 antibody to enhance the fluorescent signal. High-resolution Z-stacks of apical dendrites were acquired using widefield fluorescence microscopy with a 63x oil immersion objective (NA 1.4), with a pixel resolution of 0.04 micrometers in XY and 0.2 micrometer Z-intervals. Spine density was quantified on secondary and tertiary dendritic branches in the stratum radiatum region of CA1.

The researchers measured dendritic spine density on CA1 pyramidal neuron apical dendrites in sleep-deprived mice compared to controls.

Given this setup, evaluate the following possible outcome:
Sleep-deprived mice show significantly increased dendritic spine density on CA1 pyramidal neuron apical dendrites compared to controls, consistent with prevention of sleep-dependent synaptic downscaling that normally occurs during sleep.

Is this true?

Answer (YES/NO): NO